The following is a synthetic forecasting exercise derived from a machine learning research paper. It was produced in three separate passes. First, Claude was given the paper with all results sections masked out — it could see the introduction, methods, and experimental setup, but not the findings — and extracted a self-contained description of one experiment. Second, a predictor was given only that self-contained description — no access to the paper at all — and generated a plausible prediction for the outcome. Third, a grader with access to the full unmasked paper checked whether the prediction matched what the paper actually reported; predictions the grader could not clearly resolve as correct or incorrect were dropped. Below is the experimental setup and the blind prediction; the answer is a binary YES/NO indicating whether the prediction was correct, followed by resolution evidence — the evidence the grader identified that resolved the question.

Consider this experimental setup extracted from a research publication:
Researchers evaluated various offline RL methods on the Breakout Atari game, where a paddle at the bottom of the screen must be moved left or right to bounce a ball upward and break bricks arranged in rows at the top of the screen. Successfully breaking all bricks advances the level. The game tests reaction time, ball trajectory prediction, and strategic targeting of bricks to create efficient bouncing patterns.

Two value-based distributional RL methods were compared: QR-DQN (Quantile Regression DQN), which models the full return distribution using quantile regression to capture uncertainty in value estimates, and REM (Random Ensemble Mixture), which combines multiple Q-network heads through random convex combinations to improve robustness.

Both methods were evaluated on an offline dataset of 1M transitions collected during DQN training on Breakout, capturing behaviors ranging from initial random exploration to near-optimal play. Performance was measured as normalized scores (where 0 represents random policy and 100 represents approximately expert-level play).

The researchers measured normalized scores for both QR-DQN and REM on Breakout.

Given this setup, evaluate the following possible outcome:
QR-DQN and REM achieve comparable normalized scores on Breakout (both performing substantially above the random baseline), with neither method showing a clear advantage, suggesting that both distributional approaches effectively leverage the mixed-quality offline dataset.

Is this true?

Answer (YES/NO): NO